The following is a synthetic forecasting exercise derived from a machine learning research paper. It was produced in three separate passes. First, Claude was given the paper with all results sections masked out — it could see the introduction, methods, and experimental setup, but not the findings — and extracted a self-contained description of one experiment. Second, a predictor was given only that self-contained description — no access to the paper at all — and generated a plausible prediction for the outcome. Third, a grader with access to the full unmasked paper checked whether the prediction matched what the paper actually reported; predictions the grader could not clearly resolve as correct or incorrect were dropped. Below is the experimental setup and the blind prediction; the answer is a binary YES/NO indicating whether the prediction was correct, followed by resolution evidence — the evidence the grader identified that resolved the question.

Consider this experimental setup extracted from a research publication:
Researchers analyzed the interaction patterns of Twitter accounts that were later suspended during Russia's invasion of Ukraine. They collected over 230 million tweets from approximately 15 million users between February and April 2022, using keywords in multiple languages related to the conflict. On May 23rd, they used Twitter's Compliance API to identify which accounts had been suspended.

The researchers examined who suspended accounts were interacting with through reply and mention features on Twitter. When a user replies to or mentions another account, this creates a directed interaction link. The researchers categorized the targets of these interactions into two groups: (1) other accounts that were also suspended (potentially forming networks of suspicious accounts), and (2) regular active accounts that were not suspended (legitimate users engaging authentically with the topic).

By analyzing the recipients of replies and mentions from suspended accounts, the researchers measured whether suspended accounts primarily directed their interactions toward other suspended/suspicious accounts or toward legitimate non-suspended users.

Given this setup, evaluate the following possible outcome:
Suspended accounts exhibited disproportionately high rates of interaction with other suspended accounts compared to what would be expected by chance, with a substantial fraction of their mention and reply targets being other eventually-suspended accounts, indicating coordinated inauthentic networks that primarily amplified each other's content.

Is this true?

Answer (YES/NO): NO